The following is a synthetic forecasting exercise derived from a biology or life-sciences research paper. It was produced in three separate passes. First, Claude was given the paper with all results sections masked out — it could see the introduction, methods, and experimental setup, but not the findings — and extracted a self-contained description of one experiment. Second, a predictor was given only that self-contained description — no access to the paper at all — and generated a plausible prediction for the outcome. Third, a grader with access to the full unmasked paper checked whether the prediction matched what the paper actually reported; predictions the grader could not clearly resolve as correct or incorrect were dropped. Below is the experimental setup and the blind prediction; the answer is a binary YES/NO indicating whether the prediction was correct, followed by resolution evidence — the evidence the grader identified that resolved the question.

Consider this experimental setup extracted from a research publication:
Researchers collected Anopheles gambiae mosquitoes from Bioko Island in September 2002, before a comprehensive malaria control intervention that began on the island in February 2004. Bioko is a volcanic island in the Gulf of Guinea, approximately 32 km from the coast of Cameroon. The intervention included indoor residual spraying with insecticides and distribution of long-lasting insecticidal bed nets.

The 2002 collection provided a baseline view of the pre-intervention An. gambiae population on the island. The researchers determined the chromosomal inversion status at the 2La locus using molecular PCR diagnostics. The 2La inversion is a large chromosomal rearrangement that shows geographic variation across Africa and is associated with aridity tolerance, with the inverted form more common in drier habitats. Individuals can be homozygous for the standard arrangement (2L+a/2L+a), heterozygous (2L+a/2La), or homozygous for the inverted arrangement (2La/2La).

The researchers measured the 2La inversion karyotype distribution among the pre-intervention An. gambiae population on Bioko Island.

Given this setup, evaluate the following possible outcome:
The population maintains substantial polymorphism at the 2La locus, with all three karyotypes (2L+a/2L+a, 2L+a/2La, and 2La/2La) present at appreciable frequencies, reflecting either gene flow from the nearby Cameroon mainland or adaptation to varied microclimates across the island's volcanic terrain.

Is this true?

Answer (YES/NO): NO